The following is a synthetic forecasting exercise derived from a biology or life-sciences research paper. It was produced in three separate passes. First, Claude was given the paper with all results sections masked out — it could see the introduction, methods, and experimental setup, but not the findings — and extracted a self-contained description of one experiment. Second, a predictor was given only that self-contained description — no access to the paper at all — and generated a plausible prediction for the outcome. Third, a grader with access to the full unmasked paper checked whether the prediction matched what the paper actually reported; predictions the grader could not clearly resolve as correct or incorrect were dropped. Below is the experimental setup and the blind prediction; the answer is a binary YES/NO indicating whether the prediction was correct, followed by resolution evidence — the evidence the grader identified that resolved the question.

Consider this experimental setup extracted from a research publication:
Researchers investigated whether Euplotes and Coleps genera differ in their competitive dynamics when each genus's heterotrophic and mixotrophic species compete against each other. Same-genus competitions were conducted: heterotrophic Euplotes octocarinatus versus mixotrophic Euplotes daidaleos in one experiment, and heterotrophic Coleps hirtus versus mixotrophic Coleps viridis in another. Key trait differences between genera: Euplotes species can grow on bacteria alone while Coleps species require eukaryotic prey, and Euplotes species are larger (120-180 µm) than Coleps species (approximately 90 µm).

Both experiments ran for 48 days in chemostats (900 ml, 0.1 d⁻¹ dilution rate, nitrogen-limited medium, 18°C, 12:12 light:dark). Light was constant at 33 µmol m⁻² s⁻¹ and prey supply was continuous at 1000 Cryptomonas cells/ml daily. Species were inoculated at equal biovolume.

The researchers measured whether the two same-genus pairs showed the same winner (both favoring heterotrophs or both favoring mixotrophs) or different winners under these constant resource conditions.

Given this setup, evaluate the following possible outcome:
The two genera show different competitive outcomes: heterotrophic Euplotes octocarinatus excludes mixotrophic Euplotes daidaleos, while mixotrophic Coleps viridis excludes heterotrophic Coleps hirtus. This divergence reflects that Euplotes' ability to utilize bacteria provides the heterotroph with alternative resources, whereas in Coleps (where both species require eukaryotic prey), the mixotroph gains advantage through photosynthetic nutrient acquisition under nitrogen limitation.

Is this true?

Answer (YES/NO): NO